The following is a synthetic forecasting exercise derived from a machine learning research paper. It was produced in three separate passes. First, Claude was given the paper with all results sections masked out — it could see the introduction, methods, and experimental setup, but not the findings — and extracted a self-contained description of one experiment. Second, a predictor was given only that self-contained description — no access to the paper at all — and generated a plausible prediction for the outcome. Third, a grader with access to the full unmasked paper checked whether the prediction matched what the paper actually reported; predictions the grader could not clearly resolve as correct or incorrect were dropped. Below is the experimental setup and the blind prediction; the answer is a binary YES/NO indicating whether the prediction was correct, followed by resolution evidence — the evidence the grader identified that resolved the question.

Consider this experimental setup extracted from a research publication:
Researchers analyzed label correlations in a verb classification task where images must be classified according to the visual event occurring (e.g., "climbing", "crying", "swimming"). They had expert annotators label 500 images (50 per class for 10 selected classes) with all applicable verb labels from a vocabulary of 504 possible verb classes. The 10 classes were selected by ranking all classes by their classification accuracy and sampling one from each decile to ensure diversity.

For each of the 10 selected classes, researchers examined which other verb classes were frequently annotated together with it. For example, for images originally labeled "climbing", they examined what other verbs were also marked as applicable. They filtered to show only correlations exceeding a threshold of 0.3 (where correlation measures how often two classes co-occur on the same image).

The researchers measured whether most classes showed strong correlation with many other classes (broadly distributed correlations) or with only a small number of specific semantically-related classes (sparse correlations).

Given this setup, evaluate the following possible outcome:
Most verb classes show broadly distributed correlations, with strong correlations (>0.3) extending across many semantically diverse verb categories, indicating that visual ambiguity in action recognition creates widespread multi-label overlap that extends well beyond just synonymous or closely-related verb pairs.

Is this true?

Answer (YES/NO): NO